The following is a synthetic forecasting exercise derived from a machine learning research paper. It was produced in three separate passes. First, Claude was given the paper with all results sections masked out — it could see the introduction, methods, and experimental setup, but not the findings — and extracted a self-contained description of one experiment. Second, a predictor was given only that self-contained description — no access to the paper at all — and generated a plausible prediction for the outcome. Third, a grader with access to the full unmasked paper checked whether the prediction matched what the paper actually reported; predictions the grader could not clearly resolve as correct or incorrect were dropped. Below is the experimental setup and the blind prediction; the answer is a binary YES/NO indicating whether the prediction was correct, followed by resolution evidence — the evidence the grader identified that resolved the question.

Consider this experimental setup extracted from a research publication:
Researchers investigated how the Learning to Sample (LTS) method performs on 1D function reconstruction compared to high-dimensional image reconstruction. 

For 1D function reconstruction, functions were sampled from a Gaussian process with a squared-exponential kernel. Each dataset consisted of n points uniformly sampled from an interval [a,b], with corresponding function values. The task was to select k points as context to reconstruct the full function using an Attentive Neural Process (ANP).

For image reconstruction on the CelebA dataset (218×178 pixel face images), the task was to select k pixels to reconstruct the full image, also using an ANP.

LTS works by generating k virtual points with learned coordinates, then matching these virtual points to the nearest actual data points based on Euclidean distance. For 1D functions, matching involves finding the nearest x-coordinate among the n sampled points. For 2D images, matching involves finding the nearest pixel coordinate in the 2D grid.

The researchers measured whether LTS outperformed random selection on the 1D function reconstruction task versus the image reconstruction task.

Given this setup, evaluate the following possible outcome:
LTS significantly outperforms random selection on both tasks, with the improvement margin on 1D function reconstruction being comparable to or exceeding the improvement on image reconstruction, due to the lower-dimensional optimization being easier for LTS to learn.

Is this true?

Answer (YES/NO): NO